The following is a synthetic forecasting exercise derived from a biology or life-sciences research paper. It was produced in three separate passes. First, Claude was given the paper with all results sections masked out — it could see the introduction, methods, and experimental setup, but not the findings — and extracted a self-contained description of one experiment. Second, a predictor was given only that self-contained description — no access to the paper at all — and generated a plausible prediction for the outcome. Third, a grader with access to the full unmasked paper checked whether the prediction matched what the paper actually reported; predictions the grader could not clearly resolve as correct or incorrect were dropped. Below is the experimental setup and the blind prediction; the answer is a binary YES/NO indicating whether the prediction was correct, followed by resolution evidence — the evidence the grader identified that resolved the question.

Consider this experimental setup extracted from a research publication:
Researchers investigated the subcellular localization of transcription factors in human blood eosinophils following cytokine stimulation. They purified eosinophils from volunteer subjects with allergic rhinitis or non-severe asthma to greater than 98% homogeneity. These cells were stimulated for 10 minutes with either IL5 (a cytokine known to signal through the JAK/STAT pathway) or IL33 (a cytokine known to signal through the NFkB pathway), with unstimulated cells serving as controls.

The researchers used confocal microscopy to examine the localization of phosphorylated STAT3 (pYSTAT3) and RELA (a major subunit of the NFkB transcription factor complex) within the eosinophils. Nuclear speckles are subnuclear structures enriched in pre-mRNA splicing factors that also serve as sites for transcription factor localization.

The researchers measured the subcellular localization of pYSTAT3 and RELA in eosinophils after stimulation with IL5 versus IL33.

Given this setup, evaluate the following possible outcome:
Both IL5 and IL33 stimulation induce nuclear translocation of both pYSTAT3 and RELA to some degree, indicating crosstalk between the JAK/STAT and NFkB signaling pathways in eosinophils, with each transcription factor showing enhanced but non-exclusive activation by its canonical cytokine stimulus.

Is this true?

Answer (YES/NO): NO